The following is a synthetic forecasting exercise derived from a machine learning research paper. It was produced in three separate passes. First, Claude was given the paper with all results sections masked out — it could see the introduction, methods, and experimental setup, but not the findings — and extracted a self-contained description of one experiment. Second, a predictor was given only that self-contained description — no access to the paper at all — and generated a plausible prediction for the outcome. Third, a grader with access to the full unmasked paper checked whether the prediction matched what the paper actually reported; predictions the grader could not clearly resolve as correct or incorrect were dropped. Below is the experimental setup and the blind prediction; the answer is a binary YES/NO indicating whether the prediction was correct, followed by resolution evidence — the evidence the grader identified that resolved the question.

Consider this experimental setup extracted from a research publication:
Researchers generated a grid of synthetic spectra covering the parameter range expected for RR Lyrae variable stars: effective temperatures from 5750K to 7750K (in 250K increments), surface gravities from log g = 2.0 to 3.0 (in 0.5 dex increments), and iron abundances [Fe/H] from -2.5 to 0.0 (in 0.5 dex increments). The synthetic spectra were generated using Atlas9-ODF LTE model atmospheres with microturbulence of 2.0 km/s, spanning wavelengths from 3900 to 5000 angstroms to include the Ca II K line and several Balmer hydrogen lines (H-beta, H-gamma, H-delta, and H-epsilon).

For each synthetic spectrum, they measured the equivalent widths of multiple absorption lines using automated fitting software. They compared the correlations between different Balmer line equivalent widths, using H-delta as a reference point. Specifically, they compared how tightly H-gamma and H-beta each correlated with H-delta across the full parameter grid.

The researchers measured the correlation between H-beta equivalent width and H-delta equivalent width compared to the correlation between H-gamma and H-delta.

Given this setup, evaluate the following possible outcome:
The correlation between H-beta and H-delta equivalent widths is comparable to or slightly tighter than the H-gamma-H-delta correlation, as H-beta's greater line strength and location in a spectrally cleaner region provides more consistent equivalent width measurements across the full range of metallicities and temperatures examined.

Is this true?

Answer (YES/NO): NO